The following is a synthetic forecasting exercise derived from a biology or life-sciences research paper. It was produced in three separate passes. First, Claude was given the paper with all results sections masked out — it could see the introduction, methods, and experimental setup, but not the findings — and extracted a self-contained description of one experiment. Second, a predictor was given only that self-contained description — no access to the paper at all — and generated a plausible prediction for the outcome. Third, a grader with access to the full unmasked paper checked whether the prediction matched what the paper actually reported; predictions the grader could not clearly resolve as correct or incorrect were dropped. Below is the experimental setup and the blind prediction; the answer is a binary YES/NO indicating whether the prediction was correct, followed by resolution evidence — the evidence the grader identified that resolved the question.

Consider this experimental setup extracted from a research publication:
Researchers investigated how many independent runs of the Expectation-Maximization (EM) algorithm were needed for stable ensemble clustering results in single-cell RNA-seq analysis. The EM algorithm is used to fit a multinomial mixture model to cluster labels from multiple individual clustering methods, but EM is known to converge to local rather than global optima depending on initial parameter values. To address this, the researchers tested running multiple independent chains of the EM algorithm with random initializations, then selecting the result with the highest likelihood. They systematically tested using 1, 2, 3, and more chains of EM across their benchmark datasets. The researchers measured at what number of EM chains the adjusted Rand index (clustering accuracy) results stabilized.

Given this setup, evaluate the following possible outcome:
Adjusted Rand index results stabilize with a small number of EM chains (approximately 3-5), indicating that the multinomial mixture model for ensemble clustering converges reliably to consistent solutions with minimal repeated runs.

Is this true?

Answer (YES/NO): YES